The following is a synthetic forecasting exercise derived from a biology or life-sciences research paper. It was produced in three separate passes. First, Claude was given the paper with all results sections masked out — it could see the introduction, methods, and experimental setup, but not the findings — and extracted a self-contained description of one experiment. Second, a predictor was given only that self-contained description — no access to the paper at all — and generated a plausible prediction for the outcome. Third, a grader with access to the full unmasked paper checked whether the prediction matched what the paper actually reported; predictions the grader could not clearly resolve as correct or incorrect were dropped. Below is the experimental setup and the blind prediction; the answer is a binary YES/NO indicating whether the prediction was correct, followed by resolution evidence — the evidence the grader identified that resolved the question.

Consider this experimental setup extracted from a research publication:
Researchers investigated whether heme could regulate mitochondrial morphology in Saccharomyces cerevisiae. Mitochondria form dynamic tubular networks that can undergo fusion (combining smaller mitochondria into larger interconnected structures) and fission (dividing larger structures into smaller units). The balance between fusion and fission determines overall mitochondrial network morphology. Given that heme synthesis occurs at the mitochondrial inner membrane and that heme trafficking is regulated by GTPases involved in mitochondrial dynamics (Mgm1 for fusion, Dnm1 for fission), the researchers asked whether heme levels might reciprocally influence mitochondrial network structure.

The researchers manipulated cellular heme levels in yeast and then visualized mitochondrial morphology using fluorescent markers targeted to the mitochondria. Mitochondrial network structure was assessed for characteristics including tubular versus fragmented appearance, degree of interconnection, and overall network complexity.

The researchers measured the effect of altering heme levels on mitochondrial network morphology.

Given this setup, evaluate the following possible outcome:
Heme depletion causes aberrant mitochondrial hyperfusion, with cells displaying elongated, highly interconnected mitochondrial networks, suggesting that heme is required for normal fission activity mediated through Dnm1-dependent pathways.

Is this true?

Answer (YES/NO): NO